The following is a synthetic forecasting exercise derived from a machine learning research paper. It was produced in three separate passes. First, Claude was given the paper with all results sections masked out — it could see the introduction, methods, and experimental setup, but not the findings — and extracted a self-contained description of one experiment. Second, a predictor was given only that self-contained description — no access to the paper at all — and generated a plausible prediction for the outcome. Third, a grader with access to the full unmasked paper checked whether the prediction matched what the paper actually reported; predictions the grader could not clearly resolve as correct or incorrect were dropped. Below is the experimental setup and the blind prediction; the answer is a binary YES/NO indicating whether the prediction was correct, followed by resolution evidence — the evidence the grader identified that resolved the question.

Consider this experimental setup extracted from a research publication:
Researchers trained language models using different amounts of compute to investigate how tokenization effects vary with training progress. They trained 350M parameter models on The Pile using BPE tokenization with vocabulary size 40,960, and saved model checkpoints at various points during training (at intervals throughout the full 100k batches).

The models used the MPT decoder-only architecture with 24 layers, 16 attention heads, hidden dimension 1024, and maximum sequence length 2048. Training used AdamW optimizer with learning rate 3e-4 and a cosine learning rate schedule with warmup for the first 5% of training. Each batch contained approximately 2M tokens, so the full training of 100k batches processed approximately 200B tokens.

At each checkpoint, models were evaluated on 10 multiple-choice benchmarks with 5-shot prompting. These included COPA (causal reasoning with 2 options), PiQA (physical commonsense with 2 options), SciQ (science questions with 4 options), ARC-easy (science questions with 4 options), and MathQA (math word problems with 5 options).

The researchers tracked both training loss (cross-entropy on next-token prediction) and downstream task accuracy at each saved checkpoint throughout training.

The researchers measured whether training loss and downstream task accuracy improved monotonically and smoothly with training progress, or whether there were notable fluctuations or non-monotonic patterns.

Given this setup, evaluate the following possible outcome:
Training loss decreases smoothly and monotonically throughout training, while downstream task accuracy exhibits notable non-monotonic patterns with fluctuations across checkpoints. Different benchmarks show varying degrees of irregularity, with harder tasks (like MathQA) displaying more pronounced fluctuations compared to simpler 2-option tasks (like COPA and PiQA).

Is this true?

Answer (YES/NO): NO